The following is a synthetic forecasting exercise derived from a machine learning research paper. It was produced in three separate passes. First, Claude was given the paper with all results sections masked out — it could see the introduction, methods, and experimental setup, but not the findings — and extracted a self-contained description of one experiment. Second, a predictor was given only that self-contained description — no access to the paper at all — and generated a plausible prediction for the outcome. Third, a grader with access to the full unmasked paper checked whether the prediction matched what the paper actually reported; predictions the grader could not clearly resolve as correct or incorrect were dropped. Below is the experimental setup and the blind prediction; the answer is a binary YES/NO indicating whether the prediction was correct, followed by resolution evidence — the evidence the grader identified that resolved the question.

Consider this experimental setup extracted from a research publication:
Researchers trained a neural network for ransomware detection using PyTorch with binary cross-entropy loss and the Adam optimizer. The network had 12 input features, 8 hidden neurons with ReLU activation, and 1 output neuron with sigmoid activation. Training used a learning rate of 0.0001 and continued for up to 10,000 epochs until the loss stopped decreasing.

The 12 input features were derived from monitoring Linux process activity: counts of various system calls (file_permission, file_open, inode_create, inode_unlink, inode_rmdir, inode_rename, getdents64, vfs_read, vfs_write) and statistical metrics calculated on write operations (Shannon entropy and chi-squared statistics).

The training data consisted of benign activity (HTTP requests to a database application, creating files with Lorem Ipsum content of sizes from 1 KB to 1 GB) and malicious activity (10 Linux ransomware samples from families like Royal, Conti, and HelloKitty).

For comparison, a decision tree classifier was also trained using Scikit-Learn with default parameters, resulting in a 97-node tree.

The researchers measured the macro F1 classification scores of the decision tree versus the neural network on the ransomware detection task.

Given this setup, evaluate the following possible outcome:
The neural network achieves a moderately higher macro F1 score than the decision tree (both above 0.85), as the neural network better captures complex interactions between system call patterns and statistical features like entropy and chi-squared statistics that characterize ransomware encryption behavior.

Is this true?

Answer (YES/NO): NO